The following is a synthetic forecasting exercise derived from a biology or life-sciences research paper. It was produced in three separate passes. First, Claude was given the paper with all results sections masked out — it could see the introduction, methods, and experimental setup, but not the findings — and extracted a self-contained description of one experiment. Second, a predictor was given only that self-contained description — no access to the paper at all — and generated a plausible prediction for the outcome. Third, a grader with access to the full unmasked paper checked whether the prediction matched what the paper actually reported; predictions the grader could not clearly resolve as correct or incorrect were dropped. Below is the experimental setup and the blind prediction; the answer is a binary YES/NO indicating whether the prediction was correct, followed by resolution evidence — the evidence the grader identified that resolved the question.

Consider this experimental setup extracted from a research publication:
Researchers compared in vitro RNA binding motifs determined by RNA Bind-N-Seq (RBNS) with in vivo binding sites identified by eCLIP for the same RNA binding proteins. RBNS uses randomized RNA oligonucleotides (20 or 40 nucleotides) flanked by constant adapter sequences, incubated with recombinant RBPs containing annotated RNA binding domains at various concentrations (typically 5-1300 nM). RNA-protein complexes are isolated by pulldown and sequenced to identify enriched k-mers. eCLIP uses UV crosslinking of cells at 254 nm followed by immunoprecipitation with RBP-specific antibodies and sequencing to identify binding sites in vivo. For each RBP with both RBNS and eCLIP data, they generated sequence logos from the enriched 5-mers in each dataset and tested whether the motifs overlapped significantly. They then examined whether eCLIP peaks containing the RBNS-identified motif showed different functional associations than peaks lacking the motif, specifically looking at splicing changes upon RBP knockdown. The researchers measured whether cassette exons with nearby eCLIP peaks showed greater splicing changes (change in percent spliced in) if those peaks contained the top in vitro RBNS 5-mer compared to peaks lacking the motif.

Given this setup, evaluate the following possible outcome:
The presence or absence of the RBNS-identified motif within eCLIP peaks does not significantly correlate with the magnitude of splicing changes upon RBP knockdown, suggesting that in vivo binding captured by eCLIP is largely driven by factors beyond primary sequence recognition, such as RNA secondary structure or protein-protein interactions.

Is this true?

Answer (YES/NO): NO